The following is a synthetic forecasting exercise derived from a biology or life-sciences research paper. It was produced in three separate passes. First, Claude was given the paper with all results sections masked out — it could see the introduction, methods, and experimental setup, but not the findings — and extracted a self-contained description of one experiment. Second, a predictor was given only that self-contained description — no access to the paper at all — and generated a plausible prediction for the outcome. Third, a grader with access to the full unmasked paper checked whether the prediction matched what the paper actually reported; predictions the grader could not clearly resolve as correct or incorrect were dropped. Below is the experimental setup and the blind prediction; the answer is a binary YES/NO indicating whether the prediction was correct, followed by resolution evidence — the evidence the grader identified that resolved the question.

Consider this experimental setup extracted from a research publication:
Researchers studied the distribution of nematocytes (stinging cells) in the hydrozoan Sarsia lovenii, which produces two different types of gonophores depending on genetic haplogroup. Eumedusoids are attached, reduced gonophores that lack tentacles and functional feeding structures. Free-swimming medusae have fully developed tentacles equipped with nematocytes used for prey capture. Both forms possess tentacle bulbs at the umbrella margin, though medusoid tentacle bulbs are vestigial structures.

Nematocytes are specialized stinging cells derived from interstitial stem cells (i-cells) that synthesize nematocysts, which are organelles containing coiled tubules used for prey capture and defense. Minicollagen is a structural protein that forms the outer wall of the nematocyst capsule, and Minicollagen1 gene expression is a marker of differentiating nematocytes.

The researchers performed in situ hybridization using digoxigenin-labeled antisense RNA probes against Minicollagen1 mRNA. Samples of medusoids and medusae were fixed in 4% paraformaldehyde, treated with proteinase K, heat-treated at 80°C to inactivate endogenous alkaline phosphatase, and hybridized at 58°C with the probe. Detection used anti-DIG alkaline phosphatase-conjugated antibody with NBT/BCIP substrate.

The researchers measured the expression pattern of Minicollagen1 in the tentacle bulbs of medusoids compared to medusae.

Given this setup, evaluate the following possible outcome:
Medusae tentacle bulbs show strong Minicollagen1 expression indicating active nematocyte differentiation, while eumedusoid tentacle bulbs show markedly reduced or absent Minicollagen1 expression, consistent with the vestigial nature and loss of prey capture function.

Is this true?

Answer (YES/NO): NO